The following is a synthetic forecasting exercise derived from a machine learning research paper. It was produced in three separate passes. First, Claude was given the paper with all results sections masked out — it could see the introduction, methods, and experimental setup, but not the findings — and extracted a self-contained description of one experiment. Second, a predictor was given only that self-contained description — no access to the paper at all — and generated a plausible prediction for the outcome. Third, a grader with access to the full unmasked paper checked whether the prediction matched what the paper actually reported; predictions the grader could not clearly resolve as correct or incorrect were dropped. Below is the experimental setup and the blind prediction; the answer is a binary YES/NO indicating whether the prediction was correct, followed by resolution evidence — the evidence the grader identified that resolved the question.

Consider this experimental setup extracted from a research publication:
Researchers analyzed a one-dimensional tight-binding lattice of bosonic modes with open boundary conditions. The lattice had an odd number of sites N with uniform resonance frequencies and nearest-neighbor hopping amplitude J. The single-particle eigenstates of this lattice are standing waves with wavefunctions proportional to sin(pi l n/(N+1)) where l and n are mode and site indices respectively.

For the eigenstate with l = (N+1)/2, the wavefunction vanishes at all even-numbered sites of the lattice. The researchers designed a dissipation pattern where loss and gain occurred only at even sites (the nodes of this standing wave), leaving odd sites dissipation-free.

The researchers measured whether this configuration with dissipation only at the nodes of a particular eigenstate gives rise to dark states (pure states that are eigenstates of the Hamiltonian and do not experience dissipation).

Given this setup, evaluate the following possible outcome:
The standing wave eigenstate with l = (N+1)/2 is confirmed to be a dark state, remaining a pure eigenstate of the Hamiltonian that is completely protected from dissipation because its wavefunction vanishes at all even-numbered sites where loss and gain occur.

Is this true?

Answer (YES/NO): YES